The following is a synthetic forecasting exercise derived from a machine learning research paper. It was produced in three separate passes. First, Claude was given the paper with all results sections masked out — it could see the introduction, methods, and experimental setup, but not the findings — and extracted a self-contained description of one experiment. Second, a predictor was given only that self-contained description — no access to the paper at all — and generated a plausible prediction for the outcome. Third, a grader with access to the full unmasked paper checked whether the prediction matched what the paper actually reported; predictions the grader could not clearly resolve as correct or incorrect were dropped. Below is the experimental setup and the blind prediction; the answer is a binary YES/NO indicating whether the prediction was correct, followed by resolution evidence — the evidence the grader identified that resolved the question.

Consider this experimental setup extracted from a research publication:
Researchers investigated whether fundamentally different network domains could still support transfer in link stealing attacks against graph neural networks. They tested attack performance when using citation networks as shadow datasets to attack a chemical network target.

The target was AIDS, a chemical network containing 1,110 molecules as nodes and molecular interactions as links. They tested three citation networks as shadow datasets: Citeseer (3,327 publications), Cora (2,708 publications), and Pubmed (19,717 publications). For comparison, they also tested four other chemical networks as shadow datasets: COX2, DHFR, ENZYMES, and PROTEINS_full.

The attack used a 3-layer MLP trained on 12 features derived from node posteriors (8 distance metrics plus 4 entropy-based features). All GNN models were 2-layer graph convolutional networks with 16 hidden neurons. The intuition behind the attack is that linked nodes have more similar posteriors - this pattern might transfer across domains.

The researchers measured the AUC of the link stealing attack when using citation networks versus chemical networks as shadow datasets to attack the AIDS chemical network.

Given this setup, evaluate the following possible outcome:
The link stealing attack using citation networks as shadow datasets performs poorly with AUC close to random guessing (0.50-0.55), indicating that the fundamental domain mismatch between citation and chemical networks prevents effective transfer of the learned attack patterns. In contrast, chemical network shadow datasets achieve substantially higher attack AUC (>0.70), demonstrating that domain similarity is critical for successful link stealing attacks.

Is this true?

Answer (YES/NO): NO